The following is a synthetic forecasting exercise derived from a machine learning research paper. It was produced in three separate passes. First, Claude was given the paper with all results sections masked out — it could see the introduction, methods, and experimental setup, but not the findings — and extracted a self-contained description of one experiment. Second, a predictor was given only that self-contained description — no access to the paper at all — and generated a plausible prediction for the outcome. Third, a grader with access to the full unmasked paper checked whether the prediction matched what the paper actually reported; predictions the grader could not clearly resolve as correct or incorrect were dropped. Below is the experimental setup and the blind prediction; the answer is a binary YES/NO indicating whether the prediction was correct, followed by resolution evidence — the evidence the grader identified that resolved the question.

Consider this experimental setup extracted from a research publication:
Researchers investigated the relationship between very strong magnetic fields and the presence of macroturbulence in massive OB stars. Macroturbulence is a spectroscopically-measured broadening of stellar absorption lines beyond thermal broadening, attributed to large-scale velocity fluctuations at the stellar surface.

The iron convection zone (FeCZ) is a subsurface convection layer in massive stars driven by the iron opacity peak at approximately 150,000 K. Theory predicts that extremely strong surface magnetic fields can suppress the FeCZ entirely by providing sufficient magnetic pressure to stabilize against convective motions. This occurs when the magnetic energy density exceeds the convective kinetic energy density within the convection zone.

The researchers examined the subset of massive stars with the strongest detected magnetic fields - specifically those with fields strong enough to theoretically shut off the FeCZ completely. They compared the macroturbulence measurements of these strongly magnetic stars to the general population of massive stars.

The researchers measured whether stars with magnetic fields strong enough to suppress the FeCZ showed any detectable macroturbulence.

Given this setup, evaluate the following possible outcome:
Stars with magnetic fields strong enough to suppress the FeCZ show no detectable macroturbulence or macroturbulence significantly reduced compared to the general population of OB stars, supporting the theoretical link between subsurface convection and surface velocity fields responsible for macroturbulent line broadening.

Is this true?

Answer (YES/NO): YES